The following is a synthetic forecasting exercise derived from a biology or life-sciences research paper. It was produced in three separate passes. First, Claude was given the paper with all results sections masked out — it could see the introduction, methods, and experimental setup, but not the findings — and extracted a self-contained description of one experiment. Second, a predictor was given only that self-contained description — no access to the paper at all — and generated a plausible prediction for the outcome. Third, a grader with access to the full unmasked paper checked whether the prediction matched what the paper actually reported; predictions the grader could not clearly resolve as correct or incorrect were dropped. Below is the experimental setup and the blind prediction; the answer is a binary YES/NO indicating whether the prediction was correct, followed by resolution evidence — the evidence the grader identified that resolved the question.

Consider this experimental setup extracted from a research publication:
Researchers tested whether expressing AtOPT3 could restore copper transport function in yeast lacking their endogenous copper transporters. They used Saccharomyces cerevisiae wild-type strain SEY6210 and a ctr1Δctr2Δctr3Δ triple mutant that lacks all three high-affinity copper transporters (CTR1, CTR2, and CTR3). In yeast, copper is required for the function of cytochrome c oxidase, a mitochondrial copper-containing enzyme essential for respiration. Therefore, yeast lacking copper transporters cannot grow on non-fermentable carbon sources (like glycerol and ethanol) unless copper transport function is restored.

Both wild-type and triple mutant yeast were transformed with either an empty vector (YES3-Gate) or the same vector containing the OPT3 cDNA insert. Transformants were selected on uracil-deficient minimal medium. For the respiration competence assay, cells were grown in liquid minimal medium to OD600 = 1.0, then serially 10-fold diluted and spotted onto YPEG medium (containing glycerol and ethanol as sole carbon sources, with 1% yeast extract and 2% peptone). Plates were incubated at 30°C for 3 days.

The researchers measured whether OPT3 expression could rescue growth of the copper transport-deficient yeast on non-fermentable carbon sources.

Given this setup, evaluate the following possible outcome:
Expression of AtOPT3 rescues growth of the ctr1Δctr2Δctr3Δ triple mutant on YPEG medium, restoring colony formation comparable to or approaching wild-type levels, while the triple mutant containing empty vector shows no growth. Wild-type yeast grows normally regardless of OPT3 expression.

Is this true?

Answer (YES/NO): NO